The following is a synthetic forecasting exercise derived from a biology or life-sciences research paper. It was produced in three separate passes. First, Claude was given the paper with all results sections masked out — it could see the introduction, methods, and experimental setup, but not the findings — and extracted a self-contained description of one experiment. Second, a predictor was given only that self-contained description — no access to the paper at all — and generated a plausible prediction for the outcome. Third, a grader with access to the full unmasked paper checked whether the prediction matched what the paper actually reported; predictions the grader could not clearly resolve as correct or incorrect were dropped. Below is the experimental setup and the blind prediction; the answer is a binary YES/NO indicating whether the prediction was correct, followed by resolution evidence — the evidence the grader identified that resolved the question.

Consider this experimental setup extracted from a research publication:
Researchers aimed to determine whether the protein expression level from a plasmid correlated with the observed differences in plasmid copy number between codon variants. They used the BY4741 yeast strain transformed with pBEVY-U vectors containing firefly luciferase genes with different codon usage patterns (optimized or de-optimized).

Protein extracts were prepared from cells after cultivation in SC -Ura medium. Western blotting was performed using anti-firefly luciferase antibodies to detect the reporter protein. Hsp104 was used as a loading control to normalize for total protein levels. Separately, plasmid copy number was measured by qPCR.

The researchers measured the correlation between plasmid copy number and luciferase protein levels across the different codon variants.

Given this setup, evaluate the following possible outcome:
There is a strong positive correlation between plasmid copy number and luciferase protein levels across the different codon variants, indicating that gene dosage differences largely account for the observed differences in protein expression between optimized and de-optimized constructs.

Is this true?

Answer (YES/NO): NO